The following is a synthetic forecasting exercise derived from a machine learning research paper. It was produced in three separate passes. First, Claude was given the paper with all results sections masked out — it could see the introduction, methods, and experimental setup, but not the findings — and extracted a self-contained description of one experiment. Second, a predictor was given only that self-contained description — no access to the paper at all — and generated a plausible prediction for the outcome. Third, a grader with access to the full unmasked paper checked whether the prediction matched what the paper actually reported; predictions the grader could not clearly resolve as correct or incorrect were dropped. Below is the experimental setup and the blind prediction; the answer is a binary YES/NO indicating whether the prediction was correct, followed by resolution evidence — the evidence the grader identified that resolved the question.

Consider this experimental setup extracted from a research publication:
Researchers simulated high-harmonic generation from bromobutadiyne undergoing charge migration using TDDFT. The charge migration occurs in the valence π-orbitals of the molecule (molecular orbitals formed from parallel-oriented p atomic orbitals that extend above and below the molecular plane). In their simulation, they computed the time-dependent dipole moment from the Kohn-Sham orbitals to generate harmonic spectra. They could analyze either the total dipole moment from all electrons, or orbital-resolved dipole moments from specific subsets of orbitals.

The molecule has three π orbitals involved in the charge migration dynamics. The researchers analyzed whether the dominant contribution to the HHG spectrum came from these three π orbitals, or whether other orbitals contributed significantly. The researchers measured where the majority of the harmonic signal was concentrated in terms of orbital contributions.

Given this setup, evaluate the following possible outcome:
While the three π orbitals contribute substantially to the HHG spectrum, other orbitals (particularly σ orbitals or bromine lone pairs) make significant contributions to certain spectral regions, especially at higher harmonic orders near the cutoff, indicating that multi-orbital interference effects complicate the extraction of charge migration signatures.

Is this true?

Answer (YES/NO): NO